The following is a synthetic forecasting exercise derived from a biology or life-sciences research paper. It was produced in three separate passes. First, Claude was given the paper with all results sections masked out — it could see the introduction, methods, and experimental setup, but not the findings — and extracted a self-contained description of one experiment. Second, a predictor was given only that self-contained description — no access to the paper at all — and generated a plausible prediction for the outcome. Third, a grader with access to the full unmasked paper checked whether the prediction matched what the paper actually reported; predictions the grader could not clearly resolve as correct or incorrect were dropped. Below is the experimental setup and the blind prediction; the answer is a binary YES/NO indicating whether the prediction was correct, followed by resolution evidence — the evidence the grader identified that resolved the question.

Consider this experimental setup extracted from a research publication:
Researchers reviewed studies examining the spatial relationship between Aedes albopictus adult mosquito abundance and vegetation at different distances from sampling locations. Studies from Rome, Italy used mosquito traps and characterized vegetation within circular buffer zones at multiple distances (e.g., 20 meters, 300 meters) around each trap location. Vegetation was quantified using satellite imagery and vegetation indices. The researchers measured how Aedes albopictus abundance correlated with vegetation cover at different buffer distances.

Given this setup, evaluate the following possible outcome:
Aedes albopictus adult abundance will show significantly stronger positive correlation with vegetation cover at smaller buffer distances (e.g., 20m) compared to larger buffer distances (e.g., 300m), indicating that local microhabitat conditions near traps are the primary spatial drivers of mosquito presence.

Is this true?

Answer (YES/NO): YES